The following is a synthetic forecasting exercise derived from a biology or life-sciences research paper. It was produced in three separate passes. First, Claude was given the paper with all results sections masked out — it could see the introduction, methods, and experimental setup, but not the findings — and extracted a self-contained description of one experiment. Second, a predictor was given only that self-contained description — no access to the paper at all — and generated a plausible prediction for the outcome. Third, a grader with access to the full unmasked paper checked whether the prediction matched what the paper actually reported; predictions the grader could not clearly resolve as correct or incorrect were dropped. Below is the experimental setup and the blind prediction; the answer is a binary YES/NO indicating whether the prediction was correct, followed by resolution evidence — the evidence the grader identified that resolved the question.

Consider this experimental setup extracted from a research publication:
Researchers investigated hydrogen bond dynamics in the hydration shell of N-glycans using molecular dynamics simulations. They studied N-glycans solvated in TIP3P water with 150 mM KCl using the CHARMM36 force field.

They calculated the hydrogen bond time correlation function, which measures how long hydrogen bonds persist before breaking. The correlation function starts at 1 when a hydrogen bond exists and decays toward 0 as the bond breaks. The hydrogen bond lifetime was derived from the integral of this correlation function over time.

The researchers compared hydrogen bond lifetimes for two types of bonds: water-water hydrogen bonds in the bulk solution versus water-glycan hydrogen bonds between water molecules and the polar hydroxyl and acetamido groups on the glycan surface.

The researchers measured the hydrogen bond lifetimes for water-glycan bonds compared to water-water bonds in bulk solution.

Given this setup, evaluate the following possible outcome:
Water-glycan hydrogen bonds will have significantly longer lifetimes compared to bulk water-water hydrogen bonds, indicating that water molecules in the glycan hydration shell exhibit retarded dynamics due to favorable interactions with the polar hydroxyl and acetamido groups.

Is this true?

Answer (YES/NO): YES